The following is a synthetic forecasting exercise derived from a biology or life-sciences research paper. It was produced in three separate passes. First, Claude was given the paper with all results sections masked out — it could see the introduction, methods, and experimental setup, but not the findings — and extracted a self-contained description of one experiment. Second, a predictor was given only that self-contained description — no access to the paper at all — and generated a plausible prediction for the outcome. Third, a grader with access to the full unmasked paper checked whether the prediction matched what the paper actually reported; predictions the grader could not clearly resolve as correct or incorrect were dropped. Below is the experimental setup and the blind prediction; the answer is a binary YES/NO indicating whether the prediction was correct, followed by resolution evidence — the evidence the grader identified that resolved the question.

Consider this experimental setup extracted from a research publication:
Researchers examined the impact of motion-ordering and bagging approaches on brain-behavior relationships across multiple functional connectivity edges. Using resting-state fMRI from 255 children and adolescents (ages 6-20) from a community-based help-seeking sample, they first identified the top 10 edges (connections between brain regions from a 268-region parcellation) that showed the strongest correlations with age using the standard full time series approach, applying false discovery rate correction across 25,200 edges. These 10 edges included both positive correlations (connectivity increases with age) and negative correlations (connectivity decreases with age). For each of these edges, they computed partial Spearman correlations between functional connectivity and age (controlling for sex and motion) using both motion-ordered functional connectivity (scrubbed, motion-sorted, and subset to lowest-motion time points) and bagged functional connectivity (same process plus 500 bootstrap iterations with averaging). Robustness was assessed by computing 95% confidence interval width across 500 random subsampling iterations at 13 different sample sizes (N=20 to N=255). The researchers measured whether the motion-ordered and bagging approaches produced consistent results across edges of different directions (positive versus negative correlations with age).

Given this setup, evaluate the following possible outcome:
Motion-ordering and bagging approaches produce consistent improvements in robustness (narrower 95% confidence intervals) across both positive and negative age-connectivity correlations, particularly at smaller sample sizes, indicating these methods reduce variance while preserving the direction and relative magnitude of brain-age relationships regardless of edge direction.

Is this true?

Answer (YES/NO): NO